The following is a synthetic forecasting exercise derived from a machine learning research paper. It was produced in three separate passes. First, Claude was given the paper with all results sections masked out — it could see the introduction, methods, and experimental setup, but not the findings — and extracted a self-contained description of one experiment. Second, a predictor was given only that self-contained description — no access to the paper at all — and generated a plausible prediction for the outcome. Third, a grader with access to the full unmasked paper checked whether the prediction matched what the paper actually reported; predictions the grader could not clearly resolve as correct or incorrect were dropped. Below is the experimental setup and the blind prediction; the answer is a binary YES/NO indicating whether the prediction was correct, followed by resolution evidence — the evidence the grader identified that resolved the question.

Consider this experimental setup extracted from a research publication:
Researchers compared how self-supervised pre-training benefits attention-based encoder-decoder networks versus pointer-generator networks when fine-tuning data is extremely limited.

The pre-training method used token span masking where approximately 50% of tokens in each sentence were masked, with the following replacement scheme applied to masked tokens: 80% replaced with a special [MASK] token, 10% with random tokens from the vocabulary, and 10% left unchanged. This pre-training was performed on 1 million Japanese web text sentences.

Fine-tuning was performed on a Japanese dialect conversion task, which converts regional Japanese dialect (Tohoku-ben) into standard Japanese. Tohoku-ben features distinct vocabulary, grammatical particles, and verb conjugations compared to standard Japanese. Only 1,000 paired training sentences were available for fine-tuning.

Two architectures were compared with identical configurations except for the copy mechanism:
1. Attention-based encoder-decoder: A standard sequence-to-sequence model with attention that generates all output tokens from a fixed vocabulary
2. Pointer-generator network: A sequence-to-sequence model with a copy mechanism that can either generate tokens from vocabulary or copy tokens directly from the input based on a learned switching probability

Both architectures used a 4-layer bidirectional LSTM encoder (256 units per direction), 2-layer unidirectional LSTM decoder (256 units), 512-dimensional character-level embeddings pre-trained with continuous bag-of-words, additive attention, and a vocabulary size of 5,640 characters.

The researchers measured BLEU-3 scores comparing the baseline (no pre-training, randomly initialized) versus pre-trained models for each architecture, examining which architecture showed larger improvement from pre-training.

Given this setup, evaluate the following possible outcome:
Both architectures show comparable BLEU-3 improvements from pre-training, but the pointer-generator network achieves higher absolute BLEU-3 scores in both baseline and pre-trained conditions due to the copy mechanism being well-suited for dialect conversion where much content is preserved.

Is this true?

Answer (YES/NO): NO